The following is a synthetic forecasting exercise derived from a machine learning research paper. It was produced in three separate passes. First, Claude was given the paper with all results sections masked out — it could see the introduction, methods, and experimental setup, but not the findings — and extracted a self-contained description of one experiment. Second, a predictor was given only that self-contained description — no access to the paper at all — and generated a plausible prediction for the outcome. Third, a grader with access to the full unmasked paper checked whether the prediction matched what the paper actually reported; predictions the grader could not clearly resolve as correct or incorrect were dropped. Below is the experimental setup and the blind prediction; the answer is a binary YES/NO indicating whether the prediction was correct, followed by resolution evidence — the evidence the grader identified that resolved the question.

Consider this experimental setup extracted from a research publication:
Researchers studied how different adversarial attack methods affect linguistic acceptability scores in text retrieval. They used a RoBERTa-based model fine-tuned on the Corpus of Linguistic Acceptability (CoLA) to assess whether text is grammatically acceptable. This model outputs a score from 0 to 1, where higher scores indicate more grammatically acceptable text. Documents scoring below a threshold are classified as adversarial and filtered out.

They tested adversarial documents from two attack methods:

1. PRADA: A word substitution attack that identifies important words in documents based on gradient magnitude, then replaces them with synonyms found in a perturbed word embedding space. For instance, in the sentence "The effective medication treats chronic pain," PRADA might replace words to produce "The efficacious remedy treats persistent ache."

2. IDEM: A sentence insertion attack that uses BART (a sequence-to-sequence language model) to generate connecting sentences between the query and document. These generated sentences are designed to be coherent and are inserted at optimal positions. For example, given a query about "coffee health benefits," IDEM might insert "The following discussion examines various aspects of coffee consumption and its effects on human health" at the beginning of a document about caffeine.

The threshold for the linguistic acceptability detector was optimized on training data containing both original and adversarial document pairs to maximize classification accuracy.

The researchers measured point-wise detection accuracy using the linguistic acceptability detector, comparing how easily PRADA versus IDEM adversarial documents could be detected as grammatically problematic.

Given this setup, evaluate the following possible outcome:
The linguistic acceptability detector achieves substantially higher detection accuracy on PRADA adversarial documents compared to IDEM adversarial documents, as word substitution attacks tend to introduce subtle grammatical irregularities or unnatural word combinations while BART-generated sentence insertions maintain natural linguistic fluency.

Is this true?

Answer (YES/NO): YES